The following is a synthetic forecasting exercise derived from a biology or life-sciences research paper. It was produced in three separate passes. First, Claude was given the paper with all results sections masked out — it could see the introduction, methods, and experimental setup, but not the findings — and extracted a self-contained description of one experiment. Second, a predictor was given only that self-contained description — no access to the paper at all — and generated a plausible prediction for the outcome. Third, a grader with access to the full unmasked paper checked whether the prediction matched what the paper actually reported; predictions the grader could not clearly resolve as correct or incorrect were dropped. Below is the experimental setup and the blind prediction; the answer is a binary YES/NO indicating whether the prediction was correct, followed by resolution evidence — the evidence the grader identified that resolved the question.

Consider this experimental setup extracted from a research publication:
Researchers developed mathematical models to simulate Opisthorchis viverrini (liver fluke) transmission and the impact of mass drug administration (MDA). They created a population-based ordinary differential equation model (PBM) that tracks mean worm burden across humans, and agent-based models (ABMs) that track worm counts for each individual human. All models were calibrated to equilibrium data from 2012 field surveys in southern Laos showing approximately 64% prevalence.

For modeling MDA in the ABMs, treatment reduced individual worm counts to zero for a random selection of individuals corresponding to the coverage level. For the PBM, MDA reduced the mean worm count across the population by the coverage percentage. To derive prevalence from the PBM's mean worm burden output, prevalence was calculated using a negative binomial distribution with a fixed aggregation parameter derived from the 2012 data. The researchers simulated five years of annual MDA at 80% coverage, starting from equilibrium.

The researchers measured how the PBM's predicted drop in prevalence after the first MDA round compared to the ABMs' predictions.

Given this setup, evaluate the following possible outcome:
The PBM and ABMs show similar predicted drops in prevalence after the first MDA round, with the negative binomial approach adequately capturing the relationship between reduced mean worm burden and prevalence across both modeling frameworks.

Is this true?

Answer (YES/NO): NO